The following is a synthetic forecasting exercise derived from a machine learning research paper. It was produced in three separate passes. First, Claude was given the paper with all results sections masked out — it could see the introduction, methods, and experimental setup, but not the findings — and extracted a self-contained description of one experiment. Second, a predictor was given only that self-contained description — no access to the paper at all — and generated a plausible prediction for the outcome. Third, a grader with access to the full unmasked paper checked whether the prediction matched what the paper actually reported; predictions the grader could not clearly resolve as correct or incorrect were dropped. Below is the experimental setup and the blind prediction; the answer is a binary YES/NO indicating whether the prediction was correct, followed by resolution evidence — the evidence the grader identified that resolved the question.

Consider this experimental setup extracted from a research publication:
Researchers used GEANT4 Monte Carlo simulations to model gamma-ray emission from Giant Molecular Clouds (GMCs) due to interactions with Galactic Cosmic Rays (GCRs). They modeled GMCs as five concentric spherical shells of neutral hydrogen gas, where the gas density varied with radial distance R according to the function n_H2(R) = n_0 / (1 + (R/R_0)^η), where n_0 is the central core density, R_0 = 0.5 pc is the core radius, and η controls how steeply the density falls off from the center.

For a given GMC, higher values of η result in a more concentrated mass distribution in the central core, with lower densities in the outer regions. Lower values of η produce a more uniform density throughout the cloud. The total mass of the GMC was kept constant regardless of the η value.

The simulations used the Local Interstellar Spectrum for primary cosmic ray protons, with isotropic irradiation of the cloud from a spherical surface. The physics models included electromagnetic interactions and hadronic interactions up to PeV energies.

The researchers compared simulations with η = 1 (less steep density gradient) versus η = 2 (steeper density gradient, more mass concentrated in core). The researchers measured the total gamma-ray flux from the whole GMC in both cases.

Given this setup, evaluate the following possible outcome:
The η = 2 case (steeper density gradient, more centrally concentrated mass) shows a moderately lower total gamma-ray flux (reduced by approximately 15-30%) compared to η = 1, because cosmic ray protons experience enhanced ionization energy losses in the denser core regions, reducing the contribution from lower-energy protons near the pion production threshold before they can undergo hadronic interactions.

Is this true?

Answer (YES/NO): NO